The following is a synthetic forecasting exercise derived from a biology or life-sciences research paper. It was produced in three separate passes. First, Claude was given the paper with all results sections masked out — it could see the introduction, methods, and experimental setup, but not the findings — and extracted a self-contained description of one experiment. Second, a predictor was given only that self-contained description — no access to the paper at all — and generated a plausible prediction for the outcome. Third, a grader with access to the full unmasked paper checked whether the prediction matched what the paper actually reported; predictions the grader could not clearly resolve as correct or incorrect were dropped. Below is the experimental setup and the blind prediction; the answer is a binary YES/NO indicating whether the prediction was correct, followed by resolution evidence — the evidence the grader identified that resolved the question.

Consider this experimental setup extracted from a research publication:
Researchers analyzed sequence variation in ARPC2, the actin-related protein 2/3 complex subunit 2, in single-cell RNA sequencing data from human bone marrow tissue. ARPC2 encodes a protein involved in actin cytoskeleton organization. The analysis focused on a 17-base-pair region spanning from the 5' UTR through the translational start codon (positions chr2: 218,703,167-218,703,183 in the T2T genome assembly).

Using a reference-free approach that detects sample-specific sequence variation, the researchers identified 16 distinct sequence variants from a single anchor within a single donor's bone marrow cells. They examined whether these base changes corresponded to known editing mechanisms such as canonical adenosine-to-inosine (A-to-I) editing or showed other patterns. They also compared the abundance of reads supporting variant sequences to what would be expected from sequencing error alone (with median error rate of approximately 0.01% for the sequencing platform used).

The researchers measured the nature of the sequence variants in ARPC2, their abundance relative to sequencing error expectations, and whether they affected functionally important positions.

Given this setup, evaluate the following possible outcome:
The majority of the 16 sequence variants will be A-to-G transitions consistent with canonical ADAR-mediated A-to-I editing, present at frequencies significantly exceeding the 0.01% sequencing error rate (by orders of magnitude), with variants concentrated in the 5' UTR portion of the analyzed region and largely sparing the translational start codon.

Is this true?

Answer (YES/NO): NO